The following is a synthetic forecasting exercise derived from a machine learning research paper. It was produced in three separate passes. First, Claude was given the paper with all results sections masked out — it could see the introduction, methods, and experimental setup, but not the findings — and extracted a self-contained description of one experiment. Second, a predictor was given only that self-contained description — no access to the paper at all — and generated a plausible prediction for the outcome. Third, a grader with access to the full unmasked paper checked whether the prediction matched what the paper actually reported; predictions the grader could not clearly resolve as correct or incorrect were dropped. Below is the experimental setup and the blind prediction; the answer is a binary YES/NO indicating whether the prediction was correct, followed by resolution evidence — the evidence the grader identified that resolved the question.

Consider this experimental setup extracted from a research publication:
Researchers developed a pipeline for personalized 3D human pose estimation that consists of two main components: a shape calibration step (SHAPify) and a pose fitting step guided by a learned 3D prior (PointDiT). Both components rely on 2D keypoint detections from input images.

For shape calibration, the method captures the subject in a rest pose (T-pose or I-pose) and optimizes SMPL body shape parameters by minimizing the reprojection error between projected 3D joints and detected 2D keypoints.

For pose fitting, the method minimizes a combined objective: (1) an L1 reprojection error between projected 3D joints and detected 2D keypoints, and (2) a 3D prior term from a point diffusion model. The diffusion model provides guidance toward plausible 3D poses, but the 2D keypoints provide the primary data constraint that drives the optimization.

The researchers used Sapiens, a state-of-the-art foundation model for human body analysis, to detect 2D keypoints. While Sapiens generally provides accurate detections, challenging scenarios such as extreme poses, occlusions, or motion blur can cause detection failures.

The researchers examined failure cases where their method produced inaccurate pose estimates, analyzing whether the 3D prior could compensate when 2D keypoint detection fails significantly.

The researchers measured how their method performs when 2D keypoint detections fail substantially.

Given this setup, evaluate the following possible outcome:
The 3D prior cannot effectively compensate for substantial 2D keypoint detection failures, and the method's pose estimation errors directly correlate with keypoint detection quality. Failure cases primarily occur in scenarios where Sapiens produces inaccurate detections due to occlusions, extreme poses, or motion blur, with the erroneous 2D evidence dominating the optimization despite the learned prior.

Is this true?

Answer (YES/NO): YES